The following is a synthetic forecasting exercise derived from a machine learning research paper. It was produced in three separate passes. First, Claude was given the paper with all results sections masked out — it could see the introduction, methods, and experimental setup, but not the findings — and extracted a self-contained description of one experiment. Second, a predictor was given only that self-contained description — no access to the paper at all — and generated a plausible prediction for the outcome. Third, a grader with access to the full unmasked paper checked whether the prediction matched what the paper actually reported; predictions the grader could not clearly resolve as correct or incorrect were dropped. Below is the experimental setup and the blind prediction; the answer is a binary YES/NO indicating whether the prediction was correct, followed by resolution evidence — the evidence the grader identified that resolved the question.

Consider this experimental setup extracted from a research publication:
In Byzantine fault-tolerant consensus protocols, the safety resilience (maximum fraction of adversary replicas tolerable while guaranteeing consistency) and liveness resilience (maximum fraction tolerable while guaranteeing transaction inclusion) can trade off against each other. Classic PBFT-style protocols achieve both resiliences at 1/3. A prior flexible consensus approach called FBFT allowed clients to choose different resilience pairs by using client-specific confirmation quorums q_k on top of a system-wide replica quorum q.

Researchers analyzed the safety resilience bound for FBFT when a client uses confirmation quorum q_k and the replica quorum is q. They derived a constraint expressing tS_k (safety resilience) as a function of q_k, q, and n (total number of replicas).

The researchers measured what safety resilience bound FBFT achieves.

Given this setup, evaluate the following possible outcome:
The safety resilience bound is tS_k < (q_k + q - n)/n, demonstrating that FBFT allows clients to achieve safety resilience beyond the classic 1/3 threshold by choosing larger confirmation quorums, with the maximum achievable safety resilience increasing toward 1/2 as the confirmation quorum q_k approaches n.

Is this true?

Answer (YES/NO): NO